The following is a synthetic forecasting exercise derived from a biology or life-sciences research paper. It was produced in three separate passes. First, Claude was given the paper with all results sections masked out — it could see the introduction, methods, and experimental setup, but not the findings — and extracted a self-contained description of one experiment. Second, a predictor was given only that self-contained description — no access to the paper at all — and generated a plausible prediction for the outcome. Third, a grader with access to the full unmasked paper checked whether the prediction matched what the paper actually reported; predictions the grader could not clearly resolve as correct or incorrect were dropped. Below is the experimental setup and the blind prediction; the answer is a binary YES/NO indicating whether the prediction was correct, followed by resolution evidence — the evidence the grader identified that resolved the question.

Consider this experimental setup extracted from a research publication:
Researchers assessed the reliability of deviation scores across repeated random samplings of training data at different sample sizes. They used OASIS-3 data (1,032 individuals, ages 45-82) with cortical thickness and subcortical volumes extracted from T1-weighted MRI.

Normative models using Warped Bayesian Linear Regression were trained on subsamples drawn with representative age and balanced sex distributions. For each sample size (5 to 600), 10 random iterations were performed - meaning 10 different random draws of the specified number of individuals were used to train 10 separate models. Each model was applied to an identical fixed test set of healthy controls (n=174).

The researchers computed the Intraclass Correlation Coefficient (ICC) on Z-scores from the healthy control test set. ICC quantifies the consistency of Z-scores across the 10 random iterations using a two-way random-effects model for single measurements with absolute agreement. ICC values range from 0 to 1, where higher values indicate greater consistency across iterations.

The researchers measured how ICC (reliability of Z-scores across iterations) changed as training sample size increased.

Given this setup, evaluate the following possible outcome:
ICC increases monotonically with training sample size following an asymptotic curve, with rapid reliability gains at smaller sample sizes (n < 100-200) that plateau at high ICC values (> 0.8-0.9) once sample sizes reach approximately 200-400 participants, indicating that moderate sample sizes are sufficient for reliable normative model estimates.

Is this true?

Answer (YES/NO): NO